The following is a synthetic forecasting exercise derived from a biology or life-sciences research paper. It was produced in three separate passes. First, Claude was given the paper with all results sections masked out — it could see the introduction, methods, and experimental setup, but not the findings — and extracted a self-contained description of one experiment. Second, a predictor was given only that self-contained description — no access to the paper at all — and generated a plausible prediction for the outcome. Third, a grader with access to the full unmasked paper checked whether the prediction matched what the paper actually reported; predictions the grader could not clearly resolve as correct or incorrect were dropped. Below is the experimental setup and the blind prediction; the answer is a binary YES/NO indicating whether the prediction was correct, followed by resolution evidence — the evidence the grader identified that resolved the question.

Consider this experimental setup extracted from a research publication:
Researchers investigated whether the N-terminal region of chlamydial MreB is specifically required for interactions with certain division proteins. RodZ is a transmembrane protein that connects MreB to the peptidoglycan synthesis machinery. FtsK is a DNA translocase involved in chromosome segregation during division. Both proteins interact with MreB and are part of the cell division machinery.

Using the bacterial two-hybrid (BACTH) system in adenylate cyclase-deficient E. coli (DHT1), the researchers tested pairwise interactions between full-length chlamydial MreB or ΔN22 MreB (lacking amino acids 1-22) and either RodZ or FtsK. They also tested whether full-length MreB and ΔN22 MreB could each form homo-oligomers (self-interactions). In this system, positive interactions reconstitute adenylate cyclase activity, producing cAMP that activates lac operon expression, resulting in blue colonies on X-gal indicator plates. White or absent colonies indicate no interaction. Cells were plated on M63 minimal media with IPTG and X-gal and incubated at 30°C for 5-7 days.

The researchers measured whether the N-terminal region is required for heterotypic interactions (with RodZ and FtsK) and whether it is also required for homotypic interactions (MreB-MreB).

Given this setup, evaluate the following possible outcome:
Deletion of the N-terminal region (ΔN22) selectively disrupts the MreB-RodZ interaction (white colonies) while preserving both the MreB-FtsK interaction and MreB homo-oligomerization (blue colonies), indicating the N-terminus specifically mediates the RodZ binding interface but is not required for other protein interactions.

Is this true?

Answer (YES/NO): NO